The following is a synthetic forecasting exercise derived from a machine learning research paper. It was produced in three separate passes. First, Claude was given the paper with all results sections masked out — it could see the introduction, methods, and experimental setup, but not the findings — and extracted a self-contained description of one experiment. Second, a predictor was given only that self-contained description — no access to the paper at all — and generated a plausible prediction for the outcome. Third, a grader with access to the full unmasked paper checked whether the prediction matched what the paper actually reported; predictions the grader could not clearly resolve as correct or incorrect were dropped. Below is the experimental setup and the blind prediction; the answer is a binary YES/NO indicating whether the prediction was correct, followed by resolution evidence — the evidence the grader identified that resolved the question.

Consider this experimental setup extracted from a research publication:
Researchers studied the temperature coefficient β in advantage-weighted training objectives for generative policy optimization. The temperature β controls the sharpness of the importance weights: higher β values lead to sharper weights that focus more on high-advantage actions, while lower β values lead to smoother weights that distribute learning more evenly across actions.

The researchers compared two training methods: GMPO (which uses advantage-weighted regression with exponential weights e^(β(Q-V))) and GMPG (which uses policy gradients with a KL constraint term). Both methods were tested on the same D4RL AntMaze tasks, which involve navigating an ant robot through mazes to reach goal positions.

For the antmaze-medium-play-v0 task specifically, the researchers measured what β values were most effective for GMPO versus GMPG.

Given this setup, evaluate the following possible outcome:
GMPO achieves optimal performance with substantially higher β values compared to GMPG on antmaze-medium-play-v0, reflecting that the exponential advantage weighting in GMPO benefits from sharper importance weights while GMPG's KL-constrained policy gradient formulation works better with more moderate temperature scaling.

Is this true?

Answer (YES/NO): YES